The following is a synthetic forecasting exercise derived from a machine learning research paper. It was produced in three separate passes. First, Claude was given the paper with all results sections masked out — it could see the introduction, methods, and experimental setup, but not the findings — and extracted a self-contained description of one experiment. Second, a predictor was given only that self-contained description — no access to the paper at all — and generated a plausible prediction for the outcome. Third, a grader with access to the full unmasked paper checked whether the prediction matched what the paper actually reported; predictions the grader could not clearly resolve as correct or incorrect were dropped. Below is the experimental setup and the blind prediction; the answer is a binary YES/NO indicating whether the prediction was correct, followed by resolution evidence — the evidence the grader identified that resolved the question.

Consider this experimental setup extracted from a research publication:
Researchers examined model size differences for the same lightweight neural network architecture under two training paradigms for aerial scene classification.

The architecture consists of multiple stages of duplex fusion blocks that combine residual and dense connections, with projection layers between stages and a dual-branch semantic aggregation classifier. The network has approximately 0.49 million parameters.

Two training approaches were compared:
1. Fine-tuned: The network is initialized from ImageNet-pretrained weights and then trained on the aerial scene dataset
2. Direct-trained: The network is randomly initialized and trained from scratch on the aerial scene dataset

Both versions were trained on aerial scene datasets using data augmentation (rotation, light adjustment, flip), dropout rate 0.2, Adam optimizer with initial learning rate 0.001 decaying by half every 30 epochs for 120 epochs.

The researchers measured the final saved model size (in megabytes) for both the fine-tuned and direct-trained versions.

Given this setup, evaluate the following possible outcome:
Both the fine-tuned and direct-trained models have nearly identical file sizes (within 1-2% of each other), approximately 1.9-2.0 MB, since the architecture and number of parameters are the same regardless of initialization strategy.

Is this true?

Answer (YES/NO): NO